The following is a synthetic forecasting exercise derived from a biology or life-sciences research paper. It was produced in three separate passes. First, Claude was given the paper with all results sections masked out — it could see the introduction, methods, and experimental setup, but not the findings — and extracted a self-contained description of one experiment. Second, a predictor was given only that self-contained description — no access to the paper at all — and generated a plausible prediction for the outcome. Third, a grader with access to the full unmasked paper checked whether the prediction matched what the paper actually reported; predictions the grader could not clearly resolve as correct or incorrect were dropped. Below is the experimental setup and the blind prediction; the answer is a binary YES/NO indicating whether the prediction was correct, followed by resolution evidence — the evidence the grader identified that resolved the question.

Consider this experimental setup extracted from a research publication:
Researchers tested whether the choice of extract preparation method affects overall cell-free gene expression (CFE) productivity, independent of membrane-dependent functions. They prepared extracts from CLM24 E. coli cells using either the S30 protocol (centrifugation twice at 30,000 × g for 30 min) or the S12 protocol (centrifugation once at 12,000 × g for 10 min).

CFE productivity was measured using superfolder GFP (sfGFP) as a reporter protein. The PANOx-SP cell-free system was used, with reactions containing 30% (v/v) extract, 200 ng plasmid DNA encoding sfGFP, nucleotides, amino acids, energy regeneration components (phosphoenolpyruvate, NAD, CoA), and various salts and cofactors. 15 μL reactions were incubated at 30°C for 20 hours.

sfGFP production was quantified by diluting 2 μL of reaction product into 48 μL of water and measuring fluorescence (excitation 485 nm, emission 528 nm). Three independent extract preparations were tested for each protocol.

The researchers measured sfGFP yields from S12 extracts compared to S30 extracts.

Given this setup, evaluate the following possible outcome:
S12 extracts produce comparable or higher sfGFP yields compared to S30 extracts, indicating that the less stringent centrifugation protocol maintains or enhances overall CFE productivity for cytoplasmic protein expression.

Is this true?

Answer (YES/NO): YES